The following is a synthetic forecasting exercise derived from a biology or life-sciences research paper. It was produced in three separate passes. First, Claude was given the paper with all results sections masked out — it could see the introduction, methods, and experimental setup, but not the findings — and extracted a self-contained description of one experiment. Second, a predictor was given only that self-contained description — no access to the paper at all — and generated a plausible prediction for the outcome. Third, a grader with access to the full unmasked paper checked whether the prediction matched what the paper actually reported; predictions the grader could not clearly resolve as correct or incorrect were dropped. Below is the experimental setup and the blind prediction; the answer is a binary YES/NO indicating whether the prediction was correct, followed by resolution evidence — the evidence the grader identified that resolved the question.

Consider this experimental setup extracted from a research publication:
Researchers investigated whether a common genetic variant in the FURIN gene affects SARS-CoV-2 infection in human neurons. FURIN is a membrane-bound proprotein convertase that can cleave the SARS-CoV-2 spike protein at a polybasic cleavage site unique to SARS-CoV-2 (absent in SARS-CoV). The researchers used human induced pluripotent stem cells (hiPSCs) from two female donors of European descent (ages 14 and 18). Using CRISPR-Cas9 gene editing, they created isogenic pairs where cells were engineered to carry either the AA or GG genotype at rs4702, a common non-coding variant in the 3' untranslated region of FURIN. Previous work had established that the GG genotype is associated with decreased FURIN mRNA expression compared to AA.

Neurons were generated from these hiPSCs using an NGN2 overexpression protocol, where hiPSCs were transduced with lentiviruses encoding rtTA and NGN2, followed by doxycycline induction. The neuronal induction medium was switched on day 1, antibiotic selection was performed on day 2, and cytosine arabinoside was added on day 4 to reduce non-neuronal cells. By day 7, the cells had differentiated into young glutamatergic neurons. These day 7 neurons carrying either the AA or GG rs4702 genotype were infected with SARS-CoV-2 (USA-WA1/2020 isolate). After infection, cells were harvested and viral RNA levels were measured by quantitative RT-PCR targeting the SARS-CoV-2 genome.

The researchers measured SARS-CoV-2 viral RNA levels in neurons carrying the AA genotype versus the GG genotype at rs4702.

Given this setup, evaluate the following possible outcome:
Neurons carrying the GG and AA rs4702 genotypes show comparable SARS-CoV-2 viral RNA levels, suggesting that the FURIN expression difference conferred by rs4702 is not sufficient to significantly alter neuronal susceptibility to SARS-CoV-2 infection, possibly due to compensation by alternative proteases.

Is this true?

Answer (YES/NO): NO